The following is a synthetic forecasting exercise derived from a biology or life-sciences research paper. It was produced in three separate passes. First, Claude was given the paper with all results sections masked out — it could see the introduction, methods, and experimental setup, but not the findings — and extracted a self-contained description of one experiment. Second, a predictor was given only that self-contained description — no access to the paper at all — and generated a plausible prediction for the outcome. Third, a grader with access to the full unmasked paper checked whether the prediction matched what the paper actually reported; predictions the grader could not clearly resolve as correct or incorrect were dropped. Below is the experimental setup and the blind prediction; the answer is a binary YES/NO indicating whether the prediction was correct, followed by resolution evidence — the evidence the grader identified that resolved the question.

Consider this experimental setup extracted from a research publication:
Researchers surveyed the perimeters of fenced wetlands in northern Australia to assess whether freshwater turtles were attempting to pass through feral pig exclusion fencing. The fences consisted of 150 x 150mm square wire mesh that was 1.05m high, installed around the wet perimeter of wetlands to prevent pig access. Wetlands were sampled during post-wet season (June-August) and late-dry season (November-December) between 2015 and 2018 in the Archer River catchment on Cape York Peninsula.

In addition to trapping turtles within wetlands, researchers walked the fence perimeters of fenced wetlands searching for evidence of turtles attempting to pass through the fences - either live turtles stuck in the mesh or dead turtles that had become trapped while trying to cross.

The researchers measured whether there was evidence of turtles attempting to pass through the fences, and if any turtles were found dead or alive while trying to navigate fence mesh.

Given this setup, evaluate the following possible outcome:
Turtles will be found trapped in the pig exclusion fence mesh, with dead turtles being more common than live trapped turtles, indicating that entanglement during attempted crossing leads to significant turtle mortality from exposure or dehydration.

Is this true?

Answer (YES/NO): NO